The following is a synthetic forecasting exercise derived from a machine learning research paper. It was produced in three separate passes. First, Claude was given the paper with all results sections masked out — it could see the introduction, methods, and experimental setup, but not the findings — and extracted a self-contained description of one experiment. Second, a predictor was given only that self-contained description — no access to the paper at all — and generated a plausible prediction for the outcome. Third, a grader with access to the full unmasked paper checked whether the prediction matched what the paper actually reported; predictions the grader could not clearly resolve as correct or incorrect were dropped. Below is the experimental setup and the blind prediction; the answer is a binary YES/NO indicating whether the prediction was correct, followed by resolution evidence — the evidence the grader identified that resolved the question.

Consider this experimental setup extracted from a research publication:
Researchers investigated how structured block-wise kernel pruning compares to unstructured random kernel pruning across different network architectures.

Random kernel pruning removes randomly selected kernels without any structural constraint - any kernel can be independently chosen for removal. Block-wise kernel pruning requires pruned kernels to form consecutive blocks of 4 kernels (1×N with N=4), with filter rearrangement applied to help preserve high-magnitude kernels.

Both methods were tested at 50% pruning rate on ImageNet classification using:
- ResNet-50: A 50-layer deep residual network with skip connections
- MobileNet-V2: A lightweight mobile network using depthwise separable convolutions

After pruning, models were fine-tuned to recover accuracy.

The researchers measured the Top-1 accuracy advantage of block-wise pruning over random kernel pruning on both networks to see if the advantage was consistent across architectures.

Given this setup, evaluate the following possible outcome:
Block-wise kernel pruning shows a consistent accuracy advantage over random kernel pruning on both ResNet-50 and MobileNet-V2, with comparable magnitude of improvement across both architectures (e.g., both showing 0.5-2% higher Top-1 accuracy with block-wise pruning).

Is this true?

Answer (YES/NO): YES